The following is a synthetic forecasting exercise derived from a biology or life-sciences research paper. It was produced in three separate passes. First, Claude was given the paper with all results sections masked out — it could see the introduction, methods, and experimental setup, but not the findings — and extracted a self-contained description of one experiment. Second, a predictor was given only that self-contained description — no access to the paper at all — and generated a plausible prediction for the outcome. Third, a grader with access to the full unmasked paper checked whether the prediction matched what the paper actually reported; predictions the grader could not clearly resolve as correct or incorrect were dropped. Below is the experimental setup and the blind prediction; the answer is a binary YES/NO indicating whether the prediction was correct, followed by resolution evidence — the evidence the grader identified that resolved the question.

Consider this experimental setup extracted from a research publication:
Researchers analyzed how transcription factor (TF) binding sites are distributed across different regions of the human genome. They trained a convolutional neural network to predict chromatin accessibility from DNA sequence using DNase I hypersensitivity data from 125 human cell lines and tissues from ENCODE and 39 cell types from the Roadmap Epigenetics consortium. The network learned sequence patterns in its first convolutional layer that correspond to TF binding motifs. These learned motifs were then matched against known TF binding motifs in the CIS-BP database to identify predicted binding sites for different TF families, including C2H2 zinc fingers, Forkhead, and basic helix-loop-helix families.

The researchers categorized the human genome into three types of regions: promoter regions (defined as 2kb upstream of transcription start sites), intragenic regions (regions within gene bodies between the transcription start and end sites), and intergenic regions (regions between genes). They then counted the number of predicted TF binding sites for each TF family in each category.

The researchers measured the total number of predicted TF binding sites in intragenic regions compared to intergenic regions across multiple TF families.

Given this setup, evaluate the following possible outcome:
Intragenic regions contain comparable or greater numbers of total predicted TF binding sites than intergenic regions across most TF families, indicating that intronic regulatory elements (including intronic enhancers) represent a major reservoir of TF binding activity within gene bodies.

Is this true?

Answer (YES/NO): YES